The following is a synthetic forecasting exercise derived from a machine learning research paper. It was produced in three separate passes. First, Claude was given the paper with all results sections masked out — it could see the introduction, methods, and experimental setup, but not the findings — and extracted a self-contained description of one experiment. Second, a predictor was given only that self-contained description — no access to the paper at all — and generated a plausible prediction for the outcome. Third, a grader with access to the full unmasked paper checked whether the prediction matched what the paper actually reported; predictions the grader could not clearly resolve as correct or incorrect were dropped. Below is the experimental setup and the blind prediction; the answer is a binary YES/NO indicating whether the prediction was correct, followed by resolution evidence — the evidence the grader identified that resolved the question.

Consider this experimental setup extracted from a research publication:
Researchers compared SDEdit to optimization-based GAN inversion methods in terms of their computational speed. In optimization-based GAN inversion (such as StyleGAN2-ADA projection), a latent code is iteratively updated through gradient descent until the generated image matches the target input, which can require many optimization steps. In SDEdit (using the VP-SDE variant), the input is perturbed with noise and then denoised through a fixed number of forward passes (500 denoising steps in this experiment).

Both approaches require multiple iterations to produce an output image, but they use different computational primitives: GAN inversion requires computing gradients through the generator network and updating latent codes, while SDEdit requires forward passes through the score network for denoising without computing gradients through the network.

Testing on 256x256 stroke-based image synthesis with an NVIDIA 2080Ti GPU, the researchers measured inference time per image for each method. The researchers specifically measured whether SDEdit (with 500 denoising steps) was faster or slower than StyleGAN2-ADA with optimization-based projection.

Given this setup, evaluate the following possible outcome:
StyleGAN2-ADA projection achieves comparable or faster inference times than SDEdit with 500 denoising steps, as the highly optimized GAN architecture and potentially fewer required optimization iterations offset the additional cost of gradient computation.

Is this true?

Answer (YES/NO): NO